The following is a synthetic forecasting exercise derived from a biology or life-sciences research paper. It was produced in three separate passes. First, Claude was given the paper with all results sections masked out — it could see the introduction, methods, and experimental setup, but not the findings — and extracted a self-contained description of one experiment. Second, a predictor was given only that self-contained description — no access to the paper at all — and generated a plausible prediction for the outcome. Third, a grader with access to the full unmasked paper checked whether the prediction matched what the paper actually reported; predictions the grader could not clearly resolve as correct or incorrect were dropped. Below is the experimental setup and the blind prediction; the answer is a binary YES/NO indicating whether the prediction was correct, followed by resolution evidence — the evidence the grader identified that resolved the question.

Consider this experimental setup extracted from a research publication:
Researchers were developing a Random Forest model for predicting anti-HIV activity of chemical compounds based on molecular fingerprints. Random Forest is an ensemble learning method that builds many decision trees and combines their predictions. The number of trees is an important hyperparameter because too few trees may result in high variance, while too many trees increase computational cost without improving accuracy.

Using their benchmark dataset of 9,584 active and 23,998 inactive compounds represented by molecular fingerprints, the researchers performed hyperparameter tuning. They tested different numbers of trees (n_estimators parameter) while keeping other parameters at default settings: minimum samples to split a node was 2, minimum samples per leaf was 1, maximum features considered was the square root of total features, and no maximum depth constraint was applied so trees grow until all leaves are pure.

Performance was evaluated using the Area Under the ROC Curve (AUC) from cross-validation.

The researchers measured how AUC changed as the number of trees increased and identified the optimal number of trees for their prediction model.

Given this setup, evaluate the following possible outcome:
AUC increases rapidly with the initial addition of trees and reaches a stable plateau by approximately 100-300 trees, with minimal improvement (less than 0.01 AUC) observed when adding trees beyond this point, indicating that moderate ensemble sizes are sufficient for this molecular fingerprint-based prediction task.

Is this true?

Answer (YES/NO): NO